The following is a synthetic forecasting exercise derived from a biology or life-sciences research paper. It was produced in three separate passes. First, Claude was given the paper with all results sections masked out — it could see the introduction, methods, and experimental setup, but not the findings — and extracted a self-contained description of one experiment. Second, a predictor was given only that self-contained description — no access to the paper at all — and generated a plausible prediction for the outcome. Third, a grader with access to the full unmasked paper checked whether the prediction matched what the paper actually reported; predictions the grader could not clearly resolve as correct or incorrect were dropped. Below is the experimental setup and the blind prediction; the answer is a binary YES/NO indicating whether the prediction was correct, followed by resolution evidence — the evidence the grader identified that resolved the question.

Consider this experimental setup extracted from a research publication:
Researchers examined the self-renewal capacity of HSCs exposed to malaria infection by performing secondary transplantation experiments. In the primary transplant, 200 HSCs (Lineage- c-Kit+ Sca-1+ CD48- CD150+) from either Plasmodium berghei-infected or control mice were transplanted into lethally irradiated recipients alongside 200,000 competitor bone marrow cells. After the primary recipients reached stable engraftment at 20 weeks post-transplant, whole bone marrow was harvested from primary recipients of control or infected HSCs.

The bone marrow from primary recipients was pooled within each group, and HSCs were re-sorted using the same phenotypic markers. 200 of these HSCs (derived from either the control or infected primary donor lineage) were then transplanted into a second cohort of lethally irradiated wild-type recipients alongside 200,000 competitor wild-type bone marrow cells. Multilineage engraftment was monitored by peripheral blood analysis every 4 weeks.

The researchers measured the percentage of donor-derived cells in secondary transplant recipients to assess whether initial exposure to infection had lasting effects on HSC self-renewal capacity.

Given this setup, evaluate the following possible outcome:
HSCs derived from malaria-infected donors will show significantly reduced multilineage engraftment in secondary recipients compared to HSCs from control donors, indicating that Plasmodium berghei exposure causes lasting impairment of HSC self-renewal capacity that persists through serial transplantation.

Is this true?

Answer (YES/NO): NO